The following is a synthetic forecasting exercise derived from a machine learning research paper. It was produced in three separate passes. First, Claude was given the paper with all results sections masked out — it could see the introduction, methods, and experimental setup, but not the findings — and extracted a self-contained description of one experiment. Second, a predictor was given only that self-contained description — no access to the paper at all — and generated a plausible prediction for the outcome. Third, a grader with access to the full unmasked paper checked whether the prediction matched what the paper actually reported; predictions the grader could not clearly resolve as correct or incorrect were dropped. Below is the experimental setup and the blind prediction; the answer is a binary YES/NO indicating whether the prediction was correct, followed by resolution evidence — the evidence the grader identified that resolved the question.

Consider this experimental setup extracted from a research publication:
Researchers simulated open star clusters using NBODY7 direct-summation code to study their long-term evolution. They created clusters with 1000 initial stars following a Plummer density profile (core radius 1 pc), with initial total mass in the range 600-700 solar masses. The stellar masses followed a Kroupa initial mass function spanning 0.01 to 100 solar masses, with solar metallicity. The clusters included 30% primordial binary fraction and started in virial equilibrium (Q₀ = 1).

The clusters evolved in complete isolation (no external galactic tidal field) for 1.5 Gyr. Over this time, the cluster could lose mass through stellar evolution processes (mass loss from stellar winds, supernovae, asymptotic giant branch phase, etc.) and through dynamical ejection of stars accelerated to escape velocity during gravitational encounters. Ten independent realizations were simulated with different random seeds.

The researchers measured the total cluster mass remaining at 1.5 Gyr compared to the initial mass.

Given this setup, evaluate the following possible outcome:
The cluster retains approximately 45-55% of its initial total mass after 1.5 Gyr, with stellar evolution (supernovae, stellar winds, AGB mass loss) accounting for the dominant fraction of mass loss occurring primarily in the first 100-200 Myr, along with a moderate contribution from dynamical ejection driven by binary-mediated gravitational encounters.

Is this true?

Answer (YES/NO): NO